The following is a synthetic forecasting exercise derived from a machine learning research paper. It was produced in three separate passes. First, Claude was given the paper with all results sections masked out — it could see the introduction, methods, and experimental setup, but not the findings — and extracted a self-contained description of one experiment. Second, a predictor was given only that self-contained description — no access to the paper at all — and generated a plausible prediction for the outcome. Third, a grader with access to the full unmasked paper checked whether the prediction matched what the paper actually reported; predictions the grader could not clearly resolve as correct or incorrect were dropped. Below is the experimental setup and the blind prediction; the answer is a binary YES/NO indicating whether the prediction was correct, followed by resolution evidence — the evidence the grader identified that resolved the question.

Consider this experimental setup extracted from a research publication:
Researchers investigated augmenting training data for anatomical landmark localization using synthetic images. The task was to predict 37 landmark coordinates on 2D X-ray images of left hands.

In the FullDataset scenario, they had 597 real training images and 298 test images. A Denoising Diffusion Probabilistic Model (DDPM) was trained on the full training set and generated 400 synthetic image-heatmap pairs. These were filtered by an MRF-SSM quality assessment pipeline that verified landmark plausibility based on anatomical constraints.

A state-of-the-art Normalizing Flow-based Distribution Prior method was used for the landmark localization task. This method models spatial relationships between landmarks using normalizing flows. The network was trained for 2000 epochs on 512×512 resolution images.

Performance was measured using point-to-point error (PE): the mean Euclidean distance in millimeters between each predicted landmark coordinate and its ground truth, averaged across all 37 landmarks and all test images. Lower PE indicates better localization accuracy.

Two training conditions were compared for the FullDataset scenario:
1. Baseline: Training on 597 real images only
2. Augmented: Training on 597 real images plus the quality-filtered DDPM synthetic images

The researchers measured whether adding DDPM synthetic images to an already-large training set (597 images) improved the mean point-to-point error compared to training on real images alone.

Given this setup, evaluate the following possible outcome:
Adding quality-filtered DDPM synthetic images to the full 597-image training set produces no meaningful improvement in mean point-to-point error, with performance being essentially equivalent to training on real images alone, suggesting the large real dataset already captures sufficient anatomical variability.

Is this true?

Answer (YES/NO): NO